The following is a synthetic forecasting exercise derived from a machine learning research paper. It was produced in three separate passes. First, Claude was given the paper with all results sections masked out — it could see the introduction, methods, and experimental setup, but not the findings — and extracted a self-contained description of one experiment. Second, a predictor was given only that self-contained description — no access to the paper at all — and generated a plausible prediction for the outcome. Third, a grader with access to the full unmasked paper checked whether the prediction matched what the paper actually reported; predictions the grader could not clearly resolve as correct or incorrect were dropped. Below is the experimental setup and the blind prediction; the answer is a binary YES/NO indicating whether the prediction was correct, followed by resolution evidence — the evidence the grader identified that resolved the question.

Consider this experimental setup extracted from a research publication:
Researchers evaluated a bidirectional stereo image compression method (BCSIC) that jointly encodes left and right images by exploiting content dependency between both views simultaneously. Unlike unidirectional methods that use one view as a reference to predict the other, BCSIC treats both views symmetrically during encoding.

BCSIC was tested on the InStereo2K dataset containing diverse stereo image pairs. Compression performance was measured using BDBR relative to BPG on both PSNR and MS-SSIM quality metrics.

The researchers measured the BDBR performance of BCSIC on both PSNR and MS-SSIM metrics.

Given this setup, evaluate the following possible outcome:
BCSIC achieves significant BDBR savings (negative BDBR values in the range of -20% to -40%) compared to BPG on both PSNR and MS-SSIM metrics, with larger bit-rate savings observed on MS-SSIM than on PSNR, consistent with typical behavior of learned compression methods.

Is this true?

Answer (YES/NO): NO